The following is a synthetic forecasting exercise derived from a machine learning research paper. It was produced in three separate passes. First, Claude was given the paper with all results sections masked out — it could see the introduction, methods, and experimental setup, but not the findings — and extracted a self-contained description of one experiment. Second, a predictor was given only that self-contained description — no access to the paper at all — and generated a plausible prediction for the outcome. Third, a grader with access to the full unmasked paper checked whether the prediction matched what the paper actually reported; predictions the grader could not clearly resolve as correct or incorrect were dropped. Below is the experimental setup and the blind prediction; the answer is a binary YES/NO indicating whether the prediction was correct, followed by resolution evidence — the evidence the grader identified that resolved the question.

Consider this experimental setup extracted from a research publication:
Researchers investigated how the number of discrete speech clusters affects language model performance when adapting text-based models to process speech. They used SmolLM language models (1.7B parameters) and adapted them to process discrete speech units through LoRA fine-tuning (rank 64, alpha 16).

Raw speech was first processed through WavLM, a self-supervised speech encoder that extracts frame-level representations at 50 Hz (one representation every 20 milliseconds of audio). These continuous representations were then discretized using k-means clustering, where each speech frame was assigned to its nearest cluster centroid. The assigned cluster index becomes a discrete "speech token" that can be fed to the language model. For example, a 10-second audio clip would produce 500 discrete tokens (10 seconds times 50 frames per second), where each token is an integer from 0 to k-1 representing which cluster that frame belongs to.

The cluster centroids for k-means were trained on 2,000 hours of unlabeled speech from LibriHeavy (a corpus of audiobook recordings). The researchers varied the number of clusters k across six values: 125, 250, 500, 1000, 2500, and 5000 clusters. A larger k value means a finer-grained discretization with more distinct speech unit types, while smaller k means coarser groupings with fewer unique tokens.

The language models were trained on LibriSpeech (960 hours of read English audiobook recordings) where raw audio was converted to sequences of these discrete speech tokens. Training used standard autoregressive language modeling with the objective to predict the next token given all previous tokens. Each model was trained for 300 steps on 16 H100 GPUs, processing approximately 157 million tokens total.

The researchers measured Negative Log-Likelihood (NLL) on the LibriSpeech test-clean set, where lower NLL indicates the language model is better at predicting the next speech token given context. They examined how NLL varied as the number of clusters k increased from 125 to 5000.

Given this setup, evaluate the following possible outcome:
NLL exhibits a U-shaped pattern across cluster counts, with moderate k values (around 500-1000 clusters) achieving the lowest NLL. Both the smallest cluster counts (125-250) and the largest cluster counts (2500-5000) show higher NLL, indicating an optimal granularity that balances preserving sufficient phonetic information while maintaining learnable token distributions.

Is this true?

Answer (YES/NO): NO